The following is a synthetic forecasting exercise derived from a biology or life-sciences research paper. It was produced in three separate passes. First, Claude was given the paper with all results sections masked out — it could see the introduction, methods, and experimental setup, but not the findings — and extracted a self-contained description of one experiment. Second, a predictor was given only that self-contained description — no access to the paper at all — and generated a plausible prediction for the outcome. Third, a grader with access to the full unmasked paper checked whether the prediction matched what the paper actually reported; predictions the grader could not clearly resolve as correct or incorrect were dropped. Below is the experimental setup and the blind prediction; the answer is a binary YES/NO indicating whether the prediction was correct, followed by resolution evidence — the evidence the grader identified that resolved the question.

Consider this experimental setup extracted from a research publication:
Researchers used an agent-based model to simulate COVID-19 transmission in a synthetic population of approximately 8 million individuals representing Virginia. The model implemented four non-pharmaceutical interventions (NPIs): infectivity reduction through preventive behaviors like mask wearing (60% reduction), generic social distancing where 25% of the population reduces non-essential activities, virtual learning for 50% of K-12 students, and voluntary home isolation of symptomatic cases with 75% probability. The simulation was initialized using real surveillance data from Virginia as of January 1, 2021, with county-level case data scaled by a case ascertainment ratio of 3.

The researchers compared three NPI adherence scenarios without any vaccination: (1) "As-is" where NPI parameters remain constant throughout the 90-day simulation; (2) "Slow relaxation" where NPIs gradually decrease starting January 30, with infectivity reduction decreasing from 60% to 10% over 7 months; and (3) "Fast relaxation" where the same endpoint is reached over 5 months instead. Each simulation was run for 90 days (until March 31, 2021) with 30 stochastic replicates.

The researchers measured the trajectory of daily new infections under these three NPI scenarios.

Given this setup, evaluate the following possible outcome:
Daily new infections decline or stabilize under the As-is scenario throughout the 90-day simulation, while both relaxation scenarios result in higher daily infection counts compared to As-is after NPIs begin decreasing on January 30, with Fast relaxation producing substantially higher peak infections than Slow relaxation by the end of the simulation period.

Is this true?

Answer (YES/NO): YES